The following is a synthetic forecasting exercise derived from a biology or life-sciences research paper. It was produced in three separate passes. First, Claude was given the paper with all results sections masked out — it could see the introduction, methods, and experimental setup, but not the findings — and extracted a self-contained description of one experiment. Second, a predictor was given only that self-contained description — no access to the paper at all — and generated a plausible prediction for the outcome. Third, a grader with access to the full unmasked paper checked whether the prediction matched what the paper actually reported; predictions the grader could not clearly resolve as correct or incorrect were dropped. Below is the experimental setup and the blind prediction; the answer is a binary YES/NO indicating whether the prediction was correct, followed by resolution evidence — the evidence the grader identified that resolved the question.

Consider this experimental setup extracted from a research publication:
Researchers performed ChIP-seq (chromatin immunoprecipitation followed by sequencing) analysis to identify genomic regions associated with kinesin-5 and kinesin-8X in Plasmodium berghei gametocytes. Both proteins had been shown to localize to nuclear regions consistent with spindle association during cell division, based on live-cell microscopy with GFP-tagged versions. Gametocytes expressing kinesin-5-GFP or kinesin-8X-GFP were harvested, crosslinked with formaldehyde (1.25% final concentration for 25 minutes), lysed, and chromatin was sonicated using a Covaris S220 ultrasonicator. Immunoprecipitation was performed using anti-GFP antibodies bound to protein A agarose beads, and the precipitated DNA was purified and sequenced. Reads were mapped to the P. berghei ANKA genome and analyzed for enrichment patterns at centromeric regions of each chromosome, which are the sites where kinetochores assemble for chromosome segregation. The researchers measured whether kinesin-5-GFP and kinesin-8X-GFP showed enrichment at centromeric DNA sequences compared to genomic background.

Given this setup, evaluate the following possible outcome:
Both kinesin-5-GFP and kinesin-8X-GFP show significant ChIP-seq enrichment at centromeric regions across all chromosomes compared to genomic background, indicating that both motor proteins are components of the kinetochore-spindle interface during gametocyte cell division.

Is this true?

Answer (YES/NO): YES